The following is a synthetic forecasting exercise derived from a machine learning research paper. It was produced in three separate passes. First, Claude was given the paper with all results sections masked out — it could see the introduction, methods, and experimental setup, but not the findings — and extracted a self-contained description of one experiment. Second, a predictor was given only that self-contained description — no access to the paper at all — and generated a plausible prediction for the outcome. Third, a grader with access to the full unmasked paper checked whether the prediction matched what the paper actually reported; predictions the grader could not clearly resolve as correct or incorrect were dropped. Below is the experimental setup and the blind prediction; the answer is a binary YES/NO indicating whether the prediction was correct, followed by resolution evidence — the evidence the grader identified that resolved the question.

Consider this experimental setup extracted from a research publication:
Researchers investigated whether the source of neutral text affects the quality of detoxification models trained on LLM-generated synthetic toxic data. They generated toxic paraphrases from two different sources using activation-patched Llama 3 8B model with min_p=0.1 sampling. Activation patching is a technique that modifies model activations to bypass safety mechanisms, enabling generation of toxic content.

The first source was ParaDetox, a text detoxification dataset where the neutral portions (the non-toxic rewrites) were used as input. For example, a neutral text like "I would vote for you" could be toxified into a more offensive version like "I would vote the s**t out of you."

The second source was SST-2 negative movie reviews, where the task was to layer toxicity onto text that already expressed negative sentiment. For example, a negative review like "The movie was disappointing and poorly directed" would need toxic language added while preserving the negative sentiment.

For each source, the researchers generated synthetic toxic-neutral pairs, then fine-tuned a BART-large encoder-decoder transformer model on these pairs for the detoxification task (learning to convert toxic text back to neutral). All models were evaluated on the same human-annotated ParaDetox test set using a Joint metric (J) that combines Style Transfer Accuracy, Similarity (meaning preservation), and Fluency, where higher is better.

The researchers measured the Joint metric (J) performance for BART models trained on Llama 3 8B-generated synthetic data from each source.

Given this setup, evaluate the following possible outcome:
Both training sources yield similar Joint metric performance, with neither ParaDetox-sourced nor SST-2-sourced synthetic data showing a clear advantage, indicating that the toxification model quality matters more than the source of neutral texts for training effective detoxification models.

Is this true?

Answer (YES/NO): NO